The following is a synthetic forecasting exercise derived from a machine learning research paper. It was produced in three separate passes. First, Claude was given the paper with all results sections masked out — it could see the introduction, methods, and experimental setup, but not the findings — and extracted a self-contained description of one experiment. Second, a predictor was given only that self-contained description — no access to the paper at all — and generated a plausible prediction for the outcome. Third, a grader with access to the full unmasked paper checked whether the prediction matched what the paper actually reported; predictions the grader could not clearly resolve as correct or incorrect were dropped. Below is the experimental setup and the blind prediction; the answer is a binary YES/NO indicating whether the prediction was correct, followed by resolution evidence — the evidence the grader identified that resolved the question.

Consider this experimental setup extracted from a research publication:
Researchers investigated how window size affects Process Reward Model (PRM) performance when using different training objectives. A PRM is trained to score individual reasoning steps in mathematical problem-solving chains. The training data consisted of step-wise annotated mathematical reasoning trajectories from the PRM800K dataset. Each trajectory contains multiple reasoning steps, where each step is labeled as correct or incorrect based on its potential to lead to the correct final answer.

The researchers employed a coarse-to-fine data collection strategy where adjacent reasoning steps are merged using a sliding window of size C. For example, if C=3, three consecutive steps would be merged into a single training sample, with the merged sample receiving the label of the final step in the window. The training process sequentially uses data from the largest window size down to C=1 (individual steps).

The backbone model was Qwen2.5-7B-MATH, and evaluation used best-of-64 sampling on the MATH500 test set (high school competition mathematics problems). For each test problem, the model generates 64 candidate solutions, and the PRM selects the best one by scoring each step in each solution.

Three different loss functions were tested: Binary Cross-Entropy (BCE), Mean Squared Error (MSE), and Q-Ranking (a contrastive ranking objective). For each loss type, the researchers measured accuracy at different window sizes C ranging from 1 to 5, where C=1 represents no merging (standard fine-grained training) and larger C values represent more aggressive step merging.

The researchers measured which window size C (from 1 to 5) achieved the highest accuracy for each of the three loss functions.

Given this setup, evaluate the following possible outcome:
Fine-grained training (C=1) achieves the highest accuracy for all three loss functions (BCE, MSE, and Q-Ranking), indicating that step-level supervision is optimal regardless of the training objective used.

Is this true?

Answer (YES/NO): NO